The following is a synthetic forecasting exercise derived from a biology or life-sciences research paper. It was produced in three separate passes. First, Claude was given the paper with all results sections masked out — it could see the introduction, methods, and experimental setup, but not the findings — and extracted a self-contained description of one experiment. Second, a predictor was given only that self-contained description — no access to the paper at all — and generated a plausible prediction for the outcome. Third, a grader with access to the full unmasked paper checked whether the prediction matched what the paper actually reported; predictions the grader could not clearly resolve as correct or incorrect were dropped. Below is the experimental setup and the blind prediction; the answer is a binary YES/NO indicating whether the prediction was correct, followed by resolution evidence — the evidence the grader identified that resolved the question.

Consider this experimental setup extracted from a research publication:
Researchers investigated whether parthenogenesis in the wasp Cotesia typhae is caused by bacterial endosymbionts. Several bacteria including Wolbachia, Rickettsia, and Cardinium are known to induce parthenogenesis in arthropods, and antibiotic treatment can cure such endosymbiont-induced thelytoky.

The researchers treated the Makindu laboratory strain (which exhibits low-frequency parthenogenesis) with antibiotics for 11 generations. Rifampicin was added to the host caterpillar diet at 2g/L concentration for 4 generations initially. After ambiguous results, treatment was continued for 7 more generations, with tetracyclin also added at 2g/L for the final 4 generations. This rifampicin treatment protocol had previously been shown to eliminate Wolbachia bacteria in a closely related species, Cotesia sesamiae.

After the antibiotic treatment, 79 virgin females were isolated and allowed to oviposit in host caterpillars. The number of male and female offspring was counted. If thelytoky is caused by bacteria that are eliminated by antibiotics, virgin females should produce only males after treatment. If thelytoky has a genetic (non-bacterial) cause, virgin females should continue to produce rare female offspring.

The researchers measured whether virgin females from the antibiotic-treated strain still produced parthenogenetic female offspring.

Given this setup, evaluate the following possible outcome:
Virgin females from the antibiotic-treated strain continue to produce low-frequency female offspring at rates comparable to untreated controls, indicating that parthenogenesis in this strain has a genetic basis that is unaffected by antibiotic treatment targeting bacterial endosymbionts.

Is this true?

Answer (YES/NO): NO